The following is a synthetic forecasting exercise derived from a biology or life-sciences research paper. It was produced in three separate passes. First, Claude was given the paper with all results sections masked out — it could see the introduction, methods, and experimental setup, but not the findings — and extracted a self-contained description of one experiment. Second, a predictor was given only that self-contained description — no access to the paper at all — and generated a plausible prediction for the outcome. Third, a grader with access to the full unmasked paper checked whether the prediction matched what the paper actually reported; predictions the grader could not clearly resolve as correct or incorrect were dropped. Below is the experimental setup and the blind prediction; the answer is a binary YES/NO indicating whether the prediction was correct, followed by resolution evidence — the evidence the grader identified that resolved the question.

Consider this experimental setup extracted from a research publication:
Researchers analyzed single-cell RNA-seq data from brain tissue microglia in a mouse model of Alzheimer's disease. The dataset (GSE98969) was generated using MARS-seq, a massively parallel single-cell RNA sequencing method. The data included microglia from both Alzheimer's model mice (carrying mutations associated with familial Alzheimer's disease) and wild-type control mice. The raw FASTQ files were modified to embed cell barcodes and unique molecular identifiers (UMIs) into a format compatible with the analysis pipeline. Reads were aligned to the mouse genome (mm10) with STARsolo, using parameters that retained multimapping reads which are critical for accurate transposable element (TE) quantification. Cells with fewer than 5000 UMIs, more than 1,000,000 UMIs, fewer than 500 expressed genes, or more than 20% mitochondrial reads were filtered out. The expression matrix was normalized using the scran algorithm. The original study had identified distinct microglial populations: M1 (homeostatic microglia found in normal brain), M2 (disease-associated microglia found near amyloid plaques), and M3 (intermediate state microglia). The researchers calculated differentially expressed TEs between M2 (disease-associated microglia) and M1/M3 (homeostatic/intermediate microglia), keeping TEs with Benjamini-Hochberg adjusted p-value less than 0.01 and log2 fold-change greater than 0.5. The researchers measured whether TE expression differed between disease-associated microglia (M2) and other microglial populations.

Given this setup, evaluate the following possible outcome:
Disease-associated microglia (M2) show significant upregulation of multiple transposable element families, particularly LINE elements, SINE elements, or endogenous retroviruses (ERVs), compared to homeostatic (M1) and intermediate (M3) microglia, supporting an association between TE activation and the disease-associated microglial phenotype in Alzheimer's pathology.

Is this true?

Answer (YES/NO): YES